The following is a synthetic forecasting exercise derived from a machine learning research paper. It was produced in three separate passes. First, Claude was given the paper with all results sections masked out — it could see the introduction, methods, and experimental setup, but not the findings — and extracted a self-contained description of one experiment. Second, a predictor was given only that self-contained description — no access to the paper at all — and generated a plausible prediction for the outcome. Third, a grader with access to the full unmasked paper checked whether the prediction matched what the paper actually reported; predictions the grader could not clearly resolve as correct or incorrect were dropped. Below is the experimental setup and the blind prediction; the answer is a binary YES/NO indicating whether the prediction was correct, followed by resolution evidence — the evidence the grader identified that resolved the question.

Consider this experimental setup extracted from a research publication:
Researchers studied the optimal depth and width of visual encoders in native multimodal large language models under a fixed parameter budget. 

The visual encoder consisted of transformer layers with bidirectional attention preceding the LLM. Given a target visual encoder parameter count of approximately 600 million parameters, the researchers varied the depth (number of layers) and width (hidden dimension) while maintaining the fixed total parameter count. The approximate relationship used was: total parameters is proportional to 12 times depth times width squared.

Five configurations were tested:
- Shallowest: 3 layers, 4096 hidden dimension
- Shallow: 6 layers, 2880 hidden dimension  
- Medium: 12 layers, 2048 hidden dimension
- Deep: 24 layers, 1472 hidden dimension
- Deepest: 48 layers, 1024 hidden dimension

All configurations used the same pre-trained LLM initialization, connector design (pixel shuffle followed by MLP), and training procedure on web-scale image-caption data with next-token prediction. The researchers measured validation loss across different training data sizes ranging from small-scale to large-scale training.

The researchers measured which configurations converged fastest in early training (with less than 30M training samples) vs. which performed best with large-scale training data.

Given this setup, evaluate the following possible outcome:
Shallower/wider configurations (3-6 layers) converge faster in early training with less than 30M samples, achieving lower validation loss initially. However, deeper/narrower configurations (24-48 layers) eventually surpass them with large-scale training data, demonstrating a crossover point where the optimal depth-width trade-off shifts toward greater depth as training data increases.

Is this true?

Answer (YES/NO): NO